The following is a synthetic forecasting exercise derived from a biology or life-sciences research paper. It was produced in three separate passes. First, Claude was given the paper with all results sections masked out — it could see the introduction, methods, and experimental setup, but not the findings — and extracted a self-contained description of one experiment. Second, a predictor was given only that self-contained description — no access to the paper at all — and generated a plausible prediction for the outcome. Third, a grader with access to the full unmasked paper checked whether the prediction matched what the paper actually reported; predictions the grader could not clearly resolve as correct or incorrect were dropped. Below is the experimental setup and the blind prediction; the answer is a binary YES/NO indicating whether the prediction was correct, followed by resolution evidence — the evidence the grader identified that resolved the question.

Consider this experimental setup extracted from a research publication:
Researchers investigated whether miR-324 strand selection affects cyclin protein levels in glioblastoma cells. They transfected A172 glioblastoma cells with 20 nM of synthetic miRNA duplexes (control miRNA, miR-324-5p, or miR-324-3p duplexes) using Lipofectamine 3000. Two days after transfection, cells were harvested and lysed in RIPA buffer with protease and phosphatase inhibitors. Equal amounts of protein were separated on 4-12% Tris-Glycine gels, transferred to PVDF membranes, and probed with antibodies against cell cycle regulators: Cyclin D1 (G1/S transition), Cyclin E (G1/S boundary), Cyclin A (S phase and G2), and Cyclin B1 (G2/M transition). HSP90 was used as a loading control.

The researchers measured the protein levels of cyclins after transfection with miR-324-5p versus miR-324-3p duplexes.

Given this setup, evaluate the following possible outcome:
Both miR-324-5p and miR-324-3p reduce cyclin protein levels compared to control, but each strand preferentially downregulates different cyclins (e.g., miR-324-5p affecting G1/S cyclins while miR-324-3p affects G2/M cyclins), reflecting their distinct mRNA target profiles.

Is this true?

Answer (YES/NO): NO